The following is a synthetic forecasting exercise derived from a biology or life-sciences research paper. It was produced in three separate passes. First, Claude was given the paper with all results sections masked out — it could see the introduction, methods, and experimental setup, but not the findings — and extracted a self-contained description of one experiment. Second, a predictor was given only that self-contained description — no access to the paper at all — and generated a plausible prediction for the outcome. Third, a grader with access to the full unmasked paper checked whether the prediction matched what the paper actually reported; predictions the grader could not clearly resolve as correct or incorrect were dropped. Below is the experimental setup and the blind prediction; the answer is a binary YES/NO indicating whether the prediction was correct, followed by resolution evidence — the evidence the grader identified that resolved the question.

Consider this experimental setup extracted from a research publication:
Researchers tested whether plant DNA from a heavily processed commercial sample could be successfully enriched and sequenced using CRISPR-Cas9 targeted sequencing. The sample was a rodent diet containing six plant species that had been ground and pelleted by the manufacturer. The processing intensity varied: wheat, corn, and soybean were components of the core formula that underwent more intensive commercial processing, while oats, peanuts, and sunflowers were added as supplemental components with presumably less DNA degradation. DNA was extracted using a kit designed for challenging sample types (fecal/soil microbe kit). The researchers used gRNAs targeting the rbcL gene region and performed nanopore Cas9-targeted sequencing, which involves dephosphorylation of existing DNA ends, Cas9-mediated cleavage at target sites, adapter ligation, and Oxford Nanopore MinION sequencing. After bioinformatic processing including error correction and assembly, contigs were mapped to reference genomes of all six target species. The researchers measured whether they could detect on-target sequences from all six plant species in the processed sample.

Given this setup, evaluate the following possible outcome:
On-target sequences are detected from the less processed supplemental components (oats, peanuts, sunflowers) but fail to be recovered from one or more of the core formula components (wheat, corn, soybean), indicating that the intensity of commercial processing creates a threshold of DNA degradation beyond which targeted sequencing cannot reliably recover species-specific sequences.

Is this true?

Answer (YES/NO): NO